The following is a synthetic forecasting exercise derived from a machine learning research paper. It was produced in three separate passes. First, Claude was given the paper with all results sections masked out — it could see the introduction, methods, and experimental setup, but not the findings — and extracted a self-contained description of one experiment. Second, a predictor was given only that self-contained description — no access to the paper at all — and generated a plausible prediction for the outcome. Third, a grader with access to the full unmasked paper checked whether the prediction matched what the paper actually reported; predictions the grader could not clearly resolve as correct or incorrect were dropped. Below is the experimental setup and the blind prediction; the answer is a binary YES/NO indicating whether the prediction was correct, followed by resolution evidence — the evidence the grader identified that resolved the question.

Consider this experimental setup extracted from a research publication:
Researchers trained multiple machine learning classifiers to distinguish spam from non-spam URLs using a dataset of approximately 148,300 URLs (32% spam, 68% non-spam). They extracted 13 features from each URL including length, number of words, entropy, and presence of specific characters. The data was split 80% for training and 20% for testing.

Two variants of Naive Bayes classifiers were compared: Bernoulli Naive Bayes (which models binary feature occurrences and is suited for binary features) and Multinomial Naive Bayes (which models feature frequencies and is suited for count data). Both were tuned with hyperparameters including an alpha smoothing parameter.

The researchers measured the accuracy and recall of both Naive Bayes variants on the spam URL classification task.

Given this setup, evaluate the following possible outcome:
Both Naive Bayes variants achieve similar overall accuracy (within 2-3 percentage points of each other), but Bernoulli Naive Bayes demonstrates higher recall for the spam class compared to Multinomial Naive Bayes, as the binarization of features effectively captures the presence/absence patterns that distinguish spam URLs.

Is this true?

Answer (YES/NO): NO